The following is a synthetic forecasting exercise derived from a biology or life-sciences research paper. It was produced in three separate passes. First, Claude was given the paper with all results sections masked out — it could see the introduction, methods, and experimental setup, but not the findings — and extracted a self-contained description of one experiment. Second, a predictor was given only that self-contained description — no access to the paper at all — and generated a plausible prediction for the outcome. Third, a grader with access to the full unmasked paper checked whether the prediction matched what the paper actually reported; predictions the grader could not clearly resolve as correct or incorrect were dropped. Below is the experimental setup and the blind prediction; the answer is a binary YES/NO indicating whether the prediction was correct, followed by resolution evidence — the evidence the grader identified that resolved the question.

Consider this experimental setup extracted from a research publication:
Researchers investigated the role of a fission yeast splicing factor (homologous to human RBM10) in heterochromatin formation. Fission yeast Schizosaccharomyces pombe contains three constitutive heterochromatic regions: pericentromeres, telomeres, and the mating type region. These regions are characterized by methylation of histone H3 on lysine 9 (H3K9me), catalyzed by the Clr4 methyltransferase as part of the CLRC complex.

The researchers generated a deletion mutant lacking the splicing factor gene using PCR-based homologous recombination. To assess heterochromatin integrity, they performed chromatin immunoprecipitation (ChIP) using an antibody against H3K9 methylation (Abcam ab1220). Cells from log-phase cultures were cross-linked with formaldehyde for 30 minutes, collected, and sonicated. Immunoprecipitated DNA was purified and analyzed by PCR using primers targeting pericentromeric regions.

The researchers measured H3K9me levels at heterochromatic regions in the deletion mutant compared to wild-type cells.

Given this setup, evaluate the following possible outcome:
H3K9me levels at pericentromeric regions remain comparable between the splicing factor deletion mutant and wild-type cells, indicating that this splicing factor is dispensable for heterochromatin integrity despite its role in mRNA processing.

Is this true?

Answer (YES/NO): NO